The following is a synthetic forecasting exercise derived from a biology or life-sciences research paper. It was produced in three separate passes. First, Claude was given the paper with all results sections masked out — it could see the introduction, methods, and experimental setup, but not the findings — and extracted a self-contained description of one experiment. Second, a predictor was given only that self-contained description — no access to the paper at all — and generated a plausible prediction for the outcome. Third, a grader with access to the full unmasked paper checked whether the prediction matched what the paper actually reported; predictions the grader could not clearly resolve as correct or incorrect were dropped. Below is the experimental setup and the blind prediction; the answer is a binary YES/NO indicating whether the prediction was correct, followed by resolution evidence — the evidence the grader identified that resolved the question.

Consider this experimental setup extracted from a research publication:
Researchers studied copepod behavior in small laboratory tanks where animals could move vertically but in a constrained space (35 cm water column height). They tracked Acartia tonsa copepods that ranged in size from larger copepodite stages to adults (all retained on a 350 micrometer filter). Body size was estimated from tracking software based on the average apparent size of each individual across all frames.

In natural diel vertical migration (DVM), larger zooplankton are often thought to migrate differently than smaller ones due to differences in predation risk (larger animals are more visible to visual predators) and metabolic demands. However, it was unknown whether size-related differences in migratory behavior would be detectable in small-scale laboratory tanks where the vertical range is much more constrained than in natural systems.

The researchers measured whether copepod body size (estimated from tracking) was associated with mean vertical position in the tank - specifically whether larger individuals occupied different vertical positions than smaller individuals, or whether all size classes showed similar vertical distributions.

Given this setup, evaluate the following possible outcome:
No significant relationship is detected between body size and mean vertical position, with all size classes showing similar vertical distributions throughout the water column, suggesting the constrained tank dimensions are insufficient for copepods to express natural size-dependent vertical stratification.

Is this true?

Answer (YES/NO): NO